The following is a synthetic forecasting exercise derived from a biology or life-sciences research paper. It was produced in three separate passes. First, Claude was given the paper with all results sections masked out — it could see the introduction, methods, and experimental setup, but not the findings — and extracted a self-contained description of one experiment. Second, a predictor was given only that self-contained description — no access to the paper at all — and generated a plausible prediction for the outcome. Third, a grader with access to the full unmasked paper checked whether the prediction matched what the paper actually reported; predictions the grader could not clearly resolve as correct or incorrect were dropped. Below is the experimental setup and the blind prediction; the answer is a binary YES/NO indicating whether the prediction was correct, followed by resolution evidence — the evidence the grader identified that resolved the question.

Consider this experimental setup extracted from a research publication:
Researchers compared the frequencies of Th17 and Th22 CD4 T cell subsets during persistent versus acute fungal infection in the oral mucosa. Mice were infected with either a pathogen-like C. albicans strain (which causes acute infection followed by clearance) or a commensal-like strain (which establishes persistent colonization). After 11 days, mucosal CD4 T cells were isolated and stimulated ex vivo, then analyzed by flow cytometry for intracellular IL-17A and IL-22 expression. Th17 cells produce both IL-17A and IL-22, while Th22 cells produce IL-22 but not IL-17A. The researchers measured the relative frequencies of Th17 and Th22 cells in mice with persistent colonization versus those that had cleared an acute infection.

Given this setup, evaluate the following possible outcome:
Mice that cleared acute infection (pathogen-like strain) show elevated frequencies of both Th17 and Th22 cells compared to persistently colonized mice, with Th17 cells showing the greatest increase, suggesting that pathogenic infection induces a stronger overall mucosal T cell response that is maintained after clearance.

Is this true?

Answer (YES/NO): NO